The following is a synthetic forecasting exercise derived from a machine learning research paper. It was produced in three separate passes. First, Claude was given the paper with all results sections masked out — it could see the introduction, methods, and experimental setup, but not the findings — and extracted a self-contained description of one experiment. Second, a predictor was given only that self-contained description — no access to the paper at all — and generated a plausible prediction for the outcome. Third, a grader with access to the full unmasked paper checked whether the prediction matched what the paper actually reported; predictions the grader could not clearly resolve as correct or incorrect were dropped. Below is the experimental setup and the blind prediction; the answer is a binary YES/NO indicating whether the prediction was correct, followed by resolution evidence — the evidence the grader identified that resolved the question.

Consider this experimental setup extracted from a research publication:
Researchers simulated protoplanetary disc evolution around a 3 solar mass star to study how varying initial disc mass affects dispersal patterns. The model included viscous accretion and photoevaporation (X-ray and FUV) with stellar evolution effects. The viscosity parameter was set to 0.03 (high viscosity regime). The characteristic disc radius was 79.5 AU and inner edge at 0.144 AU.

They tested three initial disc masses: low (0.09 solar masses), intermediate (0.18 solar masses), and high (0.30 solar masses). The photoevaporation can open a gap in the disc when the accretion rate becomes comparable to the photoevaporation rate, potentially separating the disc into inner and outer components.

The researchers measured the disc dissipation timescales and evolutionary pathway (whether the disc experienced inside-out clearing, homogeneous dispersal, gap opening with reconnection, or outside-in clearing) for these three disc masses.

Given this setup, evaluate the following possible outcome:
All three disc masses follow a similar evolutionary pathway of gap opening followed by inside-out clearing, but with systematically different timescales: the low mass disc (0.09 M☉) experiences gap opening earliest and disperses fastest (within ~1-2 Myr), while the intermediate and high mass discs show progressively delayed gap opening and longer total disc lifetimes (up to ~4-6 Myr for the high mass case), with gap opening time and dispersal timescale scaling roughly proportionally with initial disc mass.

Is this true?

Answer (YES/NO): NO